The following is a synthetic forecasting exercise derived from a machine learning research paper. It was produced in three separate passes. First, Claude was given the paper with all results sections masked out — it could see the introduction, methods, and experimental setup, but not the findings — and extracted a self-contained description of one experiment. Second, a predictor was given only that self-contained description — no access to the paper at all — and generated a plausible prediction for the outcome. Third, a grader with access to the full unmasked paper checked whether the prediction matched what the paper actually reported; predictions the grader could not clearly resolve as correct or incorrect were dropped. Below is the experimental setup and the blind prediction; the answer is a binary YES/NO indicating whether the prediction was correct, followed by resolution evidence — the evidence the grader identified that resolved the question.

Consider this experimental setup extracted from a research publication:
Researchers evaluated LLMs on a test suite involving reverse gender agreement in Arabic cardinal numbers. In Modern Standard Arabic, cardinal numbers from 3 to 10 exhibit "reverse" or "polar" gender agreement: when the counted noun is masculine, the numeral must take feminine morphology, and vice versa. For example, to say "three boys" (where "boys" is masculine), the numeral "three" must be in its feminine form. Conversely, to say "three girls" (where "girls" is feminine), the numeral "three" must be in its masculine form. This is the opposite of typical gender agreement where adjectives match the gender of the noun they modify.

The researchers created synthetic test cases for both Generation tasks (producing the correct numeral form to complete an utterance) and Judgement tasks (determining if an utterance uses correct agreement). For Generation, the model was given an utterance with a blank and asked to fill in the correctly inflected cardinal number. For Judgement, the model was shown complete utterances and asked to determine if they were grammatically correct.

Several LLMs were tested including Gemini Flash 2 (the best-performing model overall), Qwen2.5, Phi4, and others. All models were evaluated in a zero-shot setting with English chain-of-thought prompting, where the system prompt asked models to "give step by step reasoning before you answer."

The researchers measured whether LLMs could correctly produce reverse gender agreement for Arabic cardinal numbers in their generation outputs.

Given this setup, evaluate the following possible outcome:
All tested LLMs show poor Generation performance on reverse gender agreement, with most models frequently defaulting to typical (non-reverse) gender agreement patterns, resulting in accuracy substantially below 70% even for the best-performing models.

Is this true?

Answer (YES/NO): YES